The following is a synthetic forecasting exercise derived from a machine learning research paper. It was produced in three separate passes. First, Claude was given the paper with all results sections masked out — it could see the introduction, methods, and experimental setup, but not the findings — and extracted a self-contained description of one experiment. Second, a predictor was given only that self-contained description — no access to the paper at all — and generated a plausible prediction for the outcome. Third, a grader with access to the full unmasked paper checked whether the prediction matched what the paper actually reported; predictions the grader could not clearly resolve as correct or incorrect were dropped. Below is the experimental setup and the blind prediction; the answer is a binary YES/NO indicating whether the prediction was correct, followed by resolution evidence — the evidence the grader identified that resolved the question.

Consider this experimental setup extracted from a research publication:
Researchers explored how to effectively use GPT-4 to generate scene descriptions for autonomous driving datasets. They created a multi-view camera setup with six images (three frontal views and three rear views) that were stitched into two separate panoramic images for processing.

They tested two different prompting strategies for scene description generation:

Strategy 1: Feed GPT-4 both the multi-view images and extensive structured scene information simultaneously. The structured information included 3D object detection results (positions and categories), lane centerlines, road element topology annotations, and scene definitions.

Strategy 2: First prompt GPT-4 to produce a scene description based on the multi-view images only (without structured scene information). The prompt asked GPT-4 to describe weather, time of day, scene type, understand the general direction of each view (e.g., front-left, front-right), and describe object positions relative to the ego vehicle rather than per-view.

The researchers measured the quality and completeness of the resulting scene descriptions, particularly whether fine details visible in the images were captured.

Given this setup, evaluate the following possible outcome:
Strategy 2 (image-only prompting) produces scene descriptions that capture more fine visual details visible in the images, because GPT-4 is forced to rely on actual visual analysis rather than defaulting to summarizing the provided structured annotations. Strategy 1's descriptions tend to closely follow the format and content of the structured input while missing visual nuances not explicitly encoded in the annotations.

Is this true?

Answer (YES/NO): YES